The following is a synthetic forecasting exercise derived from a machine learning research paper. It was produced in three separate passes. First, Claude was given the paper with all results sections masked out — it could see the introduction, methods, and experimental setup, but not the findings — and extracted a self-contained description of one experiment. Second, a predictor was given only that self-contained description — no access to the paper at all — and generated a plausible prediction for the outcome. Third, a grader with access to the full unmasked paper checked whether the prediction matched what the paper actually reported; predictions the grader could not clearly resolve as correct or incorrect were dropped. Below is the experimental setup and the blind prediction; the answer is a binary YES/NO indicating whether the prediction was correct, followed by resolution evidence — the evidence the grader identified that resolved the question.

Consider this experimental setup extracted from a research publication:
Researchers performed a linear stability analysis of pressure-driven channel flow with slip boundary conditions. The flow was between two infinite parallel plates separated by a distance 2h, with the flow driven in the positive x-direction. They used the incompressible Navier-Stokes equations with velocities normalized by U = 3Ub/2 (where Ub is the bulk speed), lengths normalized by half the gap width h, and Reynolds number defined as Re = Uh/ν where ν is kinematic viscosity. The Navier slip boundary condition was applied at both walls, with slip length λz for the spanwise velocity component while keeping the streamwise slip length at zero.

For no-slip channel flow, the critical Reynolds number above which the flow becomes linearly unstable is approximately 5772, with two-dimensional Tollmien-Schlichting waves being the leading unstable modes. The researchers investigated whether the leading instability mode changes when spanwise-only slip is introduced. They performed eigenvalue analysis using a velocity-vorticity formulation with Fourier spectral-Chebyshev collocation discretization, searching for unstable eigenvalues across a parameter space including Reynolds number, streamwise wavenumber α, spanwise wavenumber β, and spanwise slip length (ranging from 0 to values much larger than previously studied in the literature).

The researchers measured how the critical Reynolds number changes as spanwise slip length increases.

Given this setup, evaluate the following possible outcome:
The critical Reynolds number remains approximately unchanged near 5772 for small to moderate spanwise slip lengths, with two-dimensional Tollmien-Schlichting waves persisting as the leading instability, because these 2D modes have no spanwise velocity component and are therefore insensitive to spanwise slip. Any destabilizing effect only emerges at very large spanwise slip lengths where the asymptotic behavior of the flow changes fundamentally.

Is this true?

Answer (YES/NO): NO